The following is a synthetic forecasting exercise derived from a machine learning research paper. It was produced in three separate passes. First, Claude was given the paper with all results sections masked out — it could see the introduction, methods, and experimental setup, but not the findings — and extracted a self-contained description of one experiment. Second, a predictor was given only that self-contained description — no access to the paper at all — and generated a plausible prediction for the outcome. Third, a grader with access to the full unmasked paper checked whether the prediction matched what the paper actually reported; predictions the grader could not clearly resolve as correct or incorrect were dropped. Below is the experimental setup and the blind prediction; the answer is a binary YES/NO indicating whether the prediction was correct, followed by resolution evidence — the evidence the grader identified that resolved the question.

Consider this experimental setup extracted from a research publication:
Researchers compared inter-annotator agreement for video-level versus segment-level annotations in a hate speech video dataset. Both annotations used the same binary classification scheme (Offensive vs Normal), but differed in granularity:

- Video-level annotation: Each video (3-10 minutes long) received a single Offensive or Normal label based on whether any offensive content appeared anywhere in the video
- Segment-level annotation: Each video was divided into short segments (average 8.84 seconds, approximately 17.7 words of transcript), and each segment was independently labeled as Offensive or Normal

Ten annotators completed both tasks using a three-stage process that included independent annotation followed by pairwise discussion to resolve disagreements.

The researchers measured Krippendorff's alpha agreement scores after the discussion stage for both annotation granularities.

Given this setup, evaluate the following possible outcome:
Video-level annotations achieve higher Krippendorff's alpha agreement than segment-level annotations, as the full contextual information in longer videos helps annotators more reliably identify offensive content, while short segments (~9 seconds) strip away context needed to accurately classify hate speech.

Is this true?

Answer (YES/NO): YES